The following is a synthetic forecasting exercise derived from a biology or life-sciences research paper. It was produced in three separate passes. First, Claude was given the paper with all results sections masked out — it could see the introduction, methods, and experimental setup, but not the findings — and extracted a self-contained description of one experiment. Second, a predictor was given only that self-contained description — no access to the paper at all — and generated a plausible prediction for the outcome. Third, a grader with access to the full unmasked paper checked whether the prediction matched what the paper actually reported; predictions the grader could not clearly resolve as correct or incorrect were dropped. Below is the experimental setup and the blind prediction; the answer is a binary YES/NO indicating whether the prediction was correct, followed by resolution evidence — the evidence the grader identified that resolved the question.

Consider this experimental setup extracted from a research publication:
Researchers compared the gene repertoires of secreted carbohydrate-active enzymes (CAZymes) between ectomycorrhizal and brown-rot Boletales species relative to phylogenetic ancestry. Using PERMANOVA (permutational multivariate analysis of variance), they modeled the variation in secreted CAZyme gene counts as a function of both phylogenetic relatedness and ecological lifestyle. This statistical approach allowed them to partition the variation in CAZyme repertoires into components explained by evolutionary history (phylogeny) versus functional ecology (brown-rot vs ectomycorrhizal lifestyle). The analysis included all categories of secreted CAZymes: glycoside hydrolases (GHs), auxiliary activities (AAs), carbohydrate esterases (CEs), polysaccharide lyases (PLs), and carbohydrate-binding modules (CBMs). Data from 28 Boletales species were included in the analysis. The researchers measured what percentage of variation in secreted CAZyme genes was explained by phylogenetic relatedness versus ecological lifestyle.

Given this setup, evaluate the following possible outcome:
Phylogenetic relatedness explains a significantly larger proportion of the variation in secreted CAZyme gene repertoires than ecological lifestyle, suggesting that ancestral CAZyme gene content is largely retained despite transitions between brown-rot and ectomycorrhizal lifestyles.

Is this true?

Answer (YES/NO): NO